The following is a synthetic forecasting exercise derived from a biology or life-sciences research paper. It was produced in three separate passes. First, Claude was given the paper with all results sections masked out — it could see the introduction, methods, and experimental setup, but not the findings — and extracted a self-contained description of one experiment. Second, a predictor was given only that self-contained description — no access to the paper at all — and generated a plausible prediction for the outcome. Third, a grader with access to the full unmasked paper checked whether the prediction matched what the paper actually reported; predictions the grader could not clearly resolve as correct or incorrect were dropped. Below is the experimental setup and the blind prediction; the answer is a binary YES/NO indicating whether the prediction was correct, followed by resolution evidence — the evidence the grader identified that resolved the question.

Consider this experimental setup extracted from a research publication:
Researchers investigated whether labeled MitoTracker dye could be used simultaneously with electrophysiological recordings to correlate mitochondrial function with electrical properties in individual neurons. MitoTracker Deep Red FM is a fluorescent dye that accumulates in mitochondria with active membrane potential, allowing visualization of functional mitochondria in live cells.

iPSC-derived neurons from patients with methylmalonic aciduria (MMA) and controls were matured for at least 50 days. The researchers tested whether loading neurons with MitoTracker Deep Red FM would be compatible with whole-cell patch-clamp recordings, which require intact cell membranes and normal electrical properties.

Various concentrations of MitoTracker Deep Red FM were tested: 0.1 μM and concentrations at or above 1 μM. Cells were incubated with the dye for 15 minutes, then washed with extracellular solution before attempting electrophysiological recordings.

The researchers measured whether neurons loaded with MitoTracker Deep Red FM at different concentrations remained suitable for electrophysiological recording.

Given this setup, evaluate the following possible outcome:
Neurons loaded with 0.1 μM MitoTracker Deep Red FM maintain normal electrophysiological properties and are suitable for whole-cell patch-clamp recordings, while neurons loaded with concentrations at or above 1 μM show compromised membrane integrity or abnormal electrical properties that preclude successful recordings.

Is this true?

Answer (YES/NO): YES